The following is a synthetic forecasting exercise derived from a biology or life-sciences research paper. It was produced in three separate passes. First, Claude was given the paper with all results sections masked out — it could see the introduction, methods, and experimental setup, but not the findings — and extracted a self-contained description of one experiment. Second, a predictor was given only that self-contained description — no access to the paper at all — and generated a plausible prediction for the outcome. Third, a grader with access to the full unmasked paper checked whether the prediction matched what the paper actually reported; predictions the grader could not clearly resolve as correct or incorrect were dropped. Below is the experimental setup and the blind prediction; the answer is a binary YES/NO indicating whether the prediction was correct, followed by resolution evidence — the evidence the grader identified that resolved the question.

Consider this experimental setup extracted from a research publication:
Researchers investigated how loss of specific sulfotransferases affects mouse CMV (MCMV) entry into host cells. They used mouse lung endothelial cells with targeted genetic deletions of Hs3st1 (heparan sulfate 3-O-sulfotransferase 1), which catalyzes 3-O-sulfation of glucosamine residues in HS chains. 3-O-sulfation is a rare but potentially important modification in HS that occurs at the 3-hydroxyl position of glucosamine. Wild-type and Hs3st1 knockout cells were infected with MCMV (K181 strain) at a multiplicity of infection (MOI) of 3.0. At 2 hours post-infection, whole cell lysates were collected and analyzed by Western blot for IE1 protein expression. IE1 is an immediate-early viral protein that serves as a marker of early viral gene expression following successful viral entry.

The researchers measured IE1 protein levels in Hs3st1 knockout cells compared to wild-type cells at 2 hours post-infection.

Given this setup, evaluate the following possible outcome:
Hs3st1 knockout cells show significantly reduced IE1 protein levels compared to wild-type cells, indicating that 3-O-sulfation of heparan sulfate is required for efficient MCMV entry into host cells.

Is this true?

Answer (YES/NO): YES